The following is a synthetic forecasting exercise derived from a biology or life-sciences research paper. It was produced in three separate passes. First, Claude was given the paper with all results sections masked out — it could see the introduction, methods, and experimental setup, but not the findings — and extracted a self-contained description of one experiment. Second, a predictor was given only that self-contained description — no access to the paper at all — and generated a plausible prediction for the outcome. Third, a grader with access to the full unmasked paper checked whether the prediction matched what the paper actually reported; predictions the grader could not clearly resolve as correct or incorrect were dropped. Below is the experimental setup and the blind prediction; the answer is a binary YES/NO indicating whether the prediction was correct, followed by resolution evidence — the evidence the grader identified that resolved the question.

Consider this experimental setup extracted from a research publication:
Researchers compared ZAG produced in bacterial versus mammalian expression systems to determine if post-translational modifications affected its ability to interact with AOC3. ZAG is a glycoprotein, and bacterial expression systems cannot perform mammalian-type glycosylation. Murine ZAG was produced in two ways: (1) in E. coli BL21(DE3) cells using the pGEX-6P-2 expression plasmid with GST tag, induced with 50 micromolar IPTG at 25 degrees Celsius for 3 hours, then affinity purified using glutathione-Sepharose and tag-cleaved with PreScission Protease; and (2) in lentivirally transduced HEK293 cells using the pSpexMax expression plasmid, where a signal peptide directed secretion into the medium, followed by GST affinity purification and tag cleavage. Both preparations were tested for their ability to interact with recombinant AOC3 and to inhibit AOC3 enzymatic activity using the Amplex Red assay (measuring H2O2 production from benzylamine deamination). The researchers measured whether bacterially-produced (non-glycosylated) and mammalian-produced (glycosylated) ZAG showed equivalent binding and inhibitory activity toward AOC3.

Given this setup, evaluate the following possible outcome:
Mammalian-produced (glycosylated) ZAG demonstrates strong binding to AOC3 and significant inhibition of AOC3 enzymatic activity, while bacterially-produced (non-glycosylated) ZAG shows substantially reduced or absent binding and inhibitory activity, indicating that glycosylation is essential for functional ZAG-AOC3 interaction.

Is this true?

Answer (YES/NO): NO